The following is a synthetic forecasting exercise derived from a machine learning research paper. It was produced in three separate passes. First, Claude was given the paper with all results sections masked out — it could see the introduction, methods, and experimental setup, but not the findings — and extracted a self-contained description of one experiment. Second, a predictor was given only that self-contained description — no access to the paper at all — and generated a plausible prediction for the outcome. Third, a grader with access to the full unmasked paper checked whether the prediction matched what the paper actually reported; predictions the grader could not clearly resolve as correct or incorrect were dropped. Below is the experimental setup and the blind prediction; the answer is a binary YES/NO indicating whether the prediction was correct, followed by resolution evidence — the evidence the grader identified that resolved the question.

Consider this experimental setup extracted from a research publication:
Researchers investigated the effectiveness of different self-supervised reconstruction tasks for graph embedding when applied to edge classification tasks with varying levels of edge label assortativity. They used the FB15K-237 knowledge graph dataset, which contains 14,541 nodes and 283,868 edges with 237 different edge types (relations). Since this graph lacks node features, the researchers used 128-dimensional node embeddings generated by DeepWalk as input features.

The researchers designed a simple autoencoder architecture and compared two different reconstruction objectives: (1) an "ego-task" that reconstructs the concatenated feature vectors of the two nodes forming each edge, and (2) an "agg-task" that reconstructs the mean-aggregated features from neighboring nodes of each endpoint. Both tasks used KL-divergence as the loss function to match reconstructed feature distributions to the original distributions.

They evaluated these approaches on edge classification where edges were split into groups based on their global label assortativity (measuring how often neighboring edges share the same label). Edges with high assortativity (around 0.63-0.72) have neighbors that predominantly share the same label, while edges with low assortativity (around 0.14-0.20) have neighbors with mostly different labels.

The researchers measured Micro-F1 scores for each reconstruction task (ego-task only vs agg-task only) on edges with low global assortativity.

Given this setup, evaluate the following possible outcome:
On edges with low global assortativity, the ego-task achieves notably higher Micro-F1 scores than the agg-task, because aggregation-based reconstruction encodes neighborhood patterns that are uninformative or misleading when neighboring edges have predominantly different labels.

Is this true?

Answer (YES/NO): YES